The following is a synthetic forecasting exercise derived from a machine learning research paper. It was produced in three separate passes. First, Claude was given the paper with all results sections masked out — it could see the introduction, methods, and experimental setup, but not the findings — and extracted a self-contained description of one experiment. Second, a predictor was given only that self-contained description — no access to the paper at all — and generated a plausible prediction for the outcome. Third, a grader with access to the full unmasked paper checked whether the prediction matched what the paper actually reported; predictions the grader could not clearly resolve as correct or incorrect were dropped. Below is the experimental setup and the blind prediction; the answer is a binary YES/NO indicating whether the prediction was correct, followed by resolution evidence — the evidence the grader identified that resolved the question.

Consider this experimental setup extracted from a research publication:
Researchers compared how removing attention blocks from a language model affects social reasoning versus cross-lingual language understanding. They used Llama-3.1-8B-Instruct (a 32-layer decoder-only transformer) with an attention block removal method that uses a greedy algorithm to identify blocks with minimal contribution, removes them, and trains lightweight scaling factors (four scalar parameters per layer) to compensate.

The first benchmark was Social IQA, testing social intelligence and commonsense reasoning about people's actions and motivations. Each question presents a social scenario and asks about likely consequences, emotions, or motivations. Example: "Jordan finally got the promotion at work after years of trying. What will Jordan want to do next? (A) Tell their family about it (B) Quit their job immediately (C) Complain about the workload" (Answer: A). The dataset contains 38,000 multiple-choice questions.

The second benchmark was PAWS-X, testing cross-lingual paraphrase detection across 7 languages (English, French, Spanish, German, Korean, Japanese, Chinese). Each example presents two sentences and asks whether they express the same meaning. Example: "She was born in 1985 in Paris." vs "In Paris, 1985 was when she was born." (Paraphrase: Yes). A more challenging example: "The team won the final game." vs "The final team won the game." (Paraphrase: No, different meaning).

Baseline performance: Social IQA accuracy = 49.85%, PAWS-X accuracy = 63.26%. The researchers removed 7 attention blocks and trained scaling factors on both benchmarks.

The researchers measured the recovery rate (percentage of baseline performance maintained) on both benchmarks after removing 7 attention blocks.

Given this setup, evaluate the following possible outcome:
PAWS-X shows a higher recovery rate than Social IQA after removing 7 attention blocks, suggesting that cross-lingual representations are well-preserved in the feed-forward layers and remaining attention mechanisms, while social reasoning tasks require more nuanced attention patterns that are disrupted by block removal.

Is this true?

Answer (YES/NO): NO